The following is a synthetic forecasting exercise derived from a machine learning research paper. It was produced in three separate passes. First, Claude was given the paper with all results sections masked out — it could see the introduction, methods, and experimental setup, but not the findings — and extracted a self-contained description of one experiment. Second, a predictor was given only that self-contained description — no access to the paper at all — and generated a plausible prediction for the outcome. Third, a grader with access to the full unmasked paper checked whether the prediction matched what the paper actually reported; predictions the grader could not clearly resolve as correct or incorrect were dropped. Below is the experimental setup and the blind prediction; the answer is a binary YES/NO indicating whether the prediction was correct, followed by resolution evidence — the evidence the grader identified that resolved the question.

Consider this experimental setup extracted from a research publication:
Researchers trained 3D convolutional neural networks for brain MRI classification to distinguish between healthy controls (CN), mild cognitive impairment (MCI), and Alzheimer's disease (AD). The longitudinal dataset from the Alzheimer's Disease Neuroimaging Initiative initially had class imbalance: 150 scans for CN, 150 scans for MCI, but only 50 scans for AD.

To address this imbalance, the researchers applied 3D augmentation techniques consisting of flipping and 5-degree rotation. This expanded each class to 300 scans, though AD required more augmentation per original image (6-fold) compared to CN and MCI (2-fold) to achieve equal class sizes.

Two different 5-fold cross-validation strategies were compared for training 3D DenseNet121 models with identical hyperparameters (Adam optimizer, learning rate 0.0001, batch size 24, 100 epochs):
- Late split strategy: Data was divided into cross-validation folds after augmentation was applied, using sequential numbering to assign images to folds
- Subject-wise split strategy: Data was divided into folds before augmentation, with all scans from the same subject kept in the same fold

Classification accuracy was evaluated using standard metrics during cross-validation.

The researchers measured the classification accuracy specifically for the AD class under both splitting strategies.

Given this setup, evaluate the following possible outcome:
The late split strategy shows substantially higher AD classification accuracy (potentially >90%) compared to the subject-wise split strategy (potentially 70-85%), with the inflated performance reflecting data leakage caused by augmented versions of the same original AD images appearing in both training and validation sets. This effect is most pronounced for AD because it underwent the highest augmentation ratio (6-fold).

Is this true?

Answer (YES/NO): NO